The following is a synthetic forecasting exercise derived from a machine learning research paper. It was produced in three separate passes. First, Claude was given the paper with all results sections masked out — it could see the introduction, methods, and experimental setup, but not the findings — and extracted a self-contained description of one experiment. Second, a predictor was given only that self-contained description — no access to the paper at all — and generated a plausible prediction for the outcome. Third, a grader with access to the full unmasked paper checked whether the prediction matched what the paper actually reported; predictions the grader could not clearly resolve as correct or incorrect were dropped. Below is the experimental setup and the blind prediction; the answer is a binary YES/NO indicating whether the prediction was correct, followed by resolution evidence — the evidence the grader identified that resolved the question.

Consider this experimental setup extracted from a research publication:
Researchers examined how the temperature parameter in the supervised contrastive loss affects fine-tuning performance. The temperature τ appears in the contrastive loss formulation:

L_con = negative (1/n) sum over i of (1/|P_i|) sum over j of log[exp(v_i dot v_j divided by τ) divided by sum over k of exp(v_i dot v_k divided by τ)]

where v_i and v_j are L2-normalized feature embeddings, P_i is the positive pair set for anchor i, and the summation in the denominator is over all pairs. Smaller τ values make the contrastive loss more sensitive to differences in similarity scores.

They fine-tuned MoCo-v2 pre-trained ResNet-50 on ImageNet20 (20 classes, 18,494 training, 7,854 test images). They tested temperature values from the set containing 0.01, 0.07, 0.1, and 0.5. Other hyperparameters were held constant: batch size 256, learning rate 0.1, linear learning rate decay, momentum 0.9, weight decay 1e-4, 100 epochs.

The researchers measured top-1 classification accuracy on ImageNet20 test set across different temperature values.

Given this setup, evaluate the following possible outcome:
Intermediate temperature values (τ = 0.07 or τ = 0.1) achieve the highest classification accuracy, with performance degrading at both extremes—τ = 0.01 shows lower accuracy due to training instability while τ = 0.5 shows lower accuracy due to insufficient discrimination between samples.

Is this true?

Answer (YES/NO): NO